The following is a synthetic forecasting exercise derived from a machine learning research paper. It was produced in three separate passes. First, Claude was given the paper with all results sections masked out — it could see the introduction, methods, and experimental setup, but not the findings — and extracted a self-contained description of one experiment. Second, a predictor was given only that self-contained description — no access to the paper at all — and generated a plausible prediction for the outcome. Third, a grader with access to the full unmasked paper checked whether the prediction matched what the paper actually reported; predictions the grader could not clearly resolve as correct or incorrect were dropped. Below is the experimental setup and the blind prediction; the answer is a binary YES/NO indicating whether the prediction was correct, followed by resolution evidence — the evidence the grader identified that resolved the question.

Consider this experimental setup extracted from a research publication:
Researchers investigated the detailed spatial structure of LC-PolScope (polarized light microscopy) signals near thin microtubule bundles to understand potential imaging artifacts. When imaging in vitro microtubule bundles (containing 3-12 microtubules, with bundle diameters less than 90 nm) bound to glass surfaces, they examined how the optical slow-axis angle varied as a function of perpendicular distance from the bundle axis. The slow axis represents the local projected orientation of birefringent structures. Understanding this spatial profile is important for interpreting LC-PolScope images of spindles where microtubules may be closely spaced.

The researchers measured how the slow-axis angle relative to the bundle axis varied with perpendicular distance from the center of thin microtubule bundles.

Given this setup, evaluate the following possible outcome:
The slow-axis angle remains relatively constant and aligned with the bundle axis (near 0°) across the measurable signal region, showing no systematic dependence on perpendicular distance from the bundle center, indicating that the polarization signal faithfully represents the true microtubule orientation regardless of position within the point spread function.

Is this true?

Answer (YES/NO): NO